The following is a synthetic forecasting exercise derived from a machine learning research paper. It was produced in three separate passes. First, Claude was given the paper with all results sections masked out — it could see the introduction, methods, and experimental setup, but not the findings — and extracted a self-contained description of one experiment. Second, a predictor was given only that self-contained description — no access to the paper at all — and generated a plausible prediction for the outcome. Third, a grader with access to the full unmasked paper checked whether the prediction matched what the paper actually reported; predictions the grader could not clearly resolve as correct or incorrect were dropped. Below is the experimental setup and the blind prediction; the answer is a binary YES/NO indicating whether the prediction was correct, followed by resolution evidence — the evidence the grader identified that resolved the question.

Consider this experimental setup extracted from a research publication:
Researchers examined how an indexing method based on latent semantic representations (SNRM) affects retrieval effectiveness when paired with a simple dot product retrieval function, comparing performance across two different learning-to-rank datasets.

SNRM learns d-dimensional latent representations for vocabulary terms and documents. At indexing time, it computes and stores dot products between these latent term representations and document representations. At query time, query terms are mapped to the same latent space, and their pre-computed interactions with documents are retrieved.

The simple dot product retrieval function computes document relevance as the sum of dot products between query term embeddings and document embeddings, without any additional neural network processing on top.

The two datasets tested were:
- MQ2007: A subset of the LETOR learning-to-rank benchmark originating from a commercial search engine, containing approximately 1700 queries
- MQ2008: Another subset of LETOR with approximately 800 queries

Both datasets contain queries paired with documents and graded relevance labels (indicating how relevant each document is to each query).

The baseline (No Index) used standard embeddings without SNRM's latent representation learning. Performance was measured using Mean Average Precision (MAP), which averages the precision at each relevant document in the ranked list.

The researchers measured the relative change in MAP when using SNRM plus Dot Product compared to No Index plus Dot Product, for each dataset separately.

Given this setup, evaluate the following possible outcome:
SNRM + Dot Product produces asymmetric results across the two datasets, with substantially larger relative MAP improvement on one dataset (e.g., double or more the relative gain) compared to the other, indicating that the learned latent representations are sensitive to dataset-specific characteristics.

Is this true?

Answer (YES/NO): NO